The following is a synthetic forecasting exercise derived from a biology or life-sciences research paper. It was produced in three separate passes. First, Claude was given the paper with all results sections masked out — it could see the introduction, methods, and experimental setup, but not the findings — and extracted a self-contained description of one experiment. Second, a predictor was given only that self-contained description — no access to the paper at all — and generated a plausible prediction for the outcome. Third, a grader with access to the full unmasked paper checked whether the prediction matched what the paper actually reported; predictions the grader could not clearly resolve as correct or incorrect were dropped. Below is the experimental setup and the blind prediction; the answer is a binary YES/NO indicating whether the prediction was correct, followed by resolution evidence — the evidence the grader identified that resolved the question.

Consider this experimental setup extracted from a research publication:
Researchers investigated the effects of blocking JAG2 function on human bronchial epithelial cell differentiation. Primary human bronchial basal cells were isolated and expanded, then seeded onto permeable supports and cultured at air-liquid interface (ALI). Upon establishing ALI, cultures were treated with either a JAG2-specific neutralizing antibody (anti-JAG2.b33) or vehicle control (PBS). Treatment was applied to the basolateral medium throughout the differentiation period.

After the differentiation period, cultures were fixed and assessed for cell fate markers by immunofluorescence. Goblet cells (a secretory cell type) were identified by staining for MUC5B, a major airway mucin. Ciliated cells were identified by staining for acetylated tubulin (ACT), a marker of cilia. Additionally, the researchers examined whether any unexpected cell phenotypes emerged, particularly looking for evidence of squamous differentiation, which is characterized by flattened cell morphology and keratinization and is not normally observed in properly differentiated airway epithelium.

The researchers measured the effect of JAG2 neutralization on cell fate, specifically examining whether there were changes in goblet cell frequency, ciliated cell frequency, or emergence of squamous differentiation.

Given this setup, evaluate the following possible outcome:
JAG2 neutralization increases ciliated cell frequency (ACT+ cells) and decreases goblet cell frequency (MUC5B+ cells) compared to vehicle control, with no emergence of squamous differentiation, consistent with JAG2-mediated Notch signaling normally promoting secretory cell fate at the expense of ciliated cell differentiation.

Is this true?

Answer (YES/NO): NO